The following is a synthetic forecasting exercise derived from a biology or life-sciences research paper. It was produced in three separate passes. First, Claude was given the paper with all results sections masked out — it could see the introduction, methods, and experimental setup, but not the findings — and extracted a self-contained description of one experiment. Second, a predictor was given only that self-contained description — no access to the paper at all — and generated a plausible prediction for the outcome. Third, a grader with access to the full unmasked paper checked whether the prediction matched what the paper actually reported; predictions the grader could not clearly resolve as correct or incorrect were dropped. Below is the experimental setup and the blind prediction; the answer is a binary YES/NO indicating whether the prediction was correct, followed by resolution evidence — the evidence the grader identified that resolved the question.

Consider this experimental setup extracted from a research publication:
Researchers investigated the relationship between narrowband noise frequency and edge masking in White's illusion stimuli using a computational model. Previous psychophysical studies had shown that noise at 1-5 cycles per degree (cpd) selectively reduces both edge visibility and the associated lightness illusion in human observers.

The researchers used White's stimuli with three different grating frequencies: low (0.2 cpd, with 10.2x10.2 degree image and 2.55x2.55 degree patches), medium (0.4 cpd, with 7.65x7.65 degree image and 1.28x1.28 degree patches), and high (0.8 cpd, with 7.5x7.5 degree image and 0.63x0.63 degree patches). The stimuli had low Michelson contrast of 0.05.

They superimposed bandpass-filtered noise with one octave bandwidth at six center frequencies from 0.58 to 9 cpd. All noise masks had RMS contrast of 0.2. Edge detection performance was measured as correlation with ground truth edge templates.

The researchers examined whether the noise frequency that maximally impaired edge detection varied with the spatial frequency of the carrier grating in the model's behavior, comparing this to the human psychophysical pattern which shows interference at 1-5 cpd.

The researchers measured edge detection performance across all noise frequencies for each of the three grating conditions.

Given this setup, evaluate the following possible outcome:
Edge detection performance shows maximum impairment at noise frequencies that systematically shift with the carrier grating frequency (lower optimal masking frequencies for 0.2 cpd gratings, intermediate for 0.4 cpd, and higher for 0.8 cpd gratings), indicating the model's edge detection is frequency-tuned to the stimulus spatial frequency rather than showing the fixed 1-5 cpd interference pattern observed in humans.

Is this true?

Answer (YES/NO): NO